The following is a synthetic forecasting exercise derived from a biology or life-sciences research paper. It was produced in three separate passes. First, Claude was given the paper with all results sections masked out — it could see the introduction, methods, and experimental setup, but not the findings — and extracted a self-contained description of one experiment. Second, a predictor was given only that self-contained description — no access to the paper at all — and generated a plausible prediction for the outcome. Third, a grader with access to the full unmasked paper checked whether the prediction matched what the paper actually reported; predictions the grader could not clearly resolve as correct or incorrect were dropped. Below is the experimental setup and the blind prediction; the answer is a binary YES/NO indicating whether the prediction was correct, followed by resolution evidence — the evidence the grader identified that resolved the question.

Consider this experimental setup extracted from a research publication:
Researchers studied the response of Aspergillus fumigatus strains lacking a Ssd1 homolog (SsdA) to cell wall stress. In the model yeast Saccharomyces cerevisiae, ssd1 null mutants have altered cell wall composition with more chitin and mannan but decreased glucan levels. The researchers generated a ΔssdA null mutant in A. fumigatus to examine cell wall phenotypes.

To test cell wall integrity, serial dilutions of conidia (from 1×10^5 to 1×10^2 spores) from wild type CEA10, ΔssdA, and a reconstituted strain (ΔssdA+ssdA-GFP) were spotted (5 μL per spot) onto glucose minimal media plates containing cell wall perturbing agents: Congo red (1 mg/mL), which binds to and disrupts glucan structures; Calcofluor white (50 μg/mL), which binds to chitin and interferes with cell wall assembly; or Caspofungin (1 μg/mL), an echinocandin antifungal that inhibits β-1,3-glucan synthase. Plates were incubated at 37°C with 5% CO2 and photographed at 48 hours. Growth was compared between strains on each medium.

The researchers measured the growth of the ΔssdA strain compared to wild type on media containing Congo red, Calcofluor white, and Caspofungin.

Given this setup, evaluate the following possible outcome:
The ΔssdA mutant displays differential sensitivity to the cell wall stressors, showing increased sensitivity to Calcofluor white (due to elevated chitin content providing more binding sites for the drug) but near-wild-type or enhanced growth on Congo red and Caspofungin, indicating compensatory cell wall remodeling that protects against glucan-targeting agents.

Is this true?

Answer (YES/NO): NO